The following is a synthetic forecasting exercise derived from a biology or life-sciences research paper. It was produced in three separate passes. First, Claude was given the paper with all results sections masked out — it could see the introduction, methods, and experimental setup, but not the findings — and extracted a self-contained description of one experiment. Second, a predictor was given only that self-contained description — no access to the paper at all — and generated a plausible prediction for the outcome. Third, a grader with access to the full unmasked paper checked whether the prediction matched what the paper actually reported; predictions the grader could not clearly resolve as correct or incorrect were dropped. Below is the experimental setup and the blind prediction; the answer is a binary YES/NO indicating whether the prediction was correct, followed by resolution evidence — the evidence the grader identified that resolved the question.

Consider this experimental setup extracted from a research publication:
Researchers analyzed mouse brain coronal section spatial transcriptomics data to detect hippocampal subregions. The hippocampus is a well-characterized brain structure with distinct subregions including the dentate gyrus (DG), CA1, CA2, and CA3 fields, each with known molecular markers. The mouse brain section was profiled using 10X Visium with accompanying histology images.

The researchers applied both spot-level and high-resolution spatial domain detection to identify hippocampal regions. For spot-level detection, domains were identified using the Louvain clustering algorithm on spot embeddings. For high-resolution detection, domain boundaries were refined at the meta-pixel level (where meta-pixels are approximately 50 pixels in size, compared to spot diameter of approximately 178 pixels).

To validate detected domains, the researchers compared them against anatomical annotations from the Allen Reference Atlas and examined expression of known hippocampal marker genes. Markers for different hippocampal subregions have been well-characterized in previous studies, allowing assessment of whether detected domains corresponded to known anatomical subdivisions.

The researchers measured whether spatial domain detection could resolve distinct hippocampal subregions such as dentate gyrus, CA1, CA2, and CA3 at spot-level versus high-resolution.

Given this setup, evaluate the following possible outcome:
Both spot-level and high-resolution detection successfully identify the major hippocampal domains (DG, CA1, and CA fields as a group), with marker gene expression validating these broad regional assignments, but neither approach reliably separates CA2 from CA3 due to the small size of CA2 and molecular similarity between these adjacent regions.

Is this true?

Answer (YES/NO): NO